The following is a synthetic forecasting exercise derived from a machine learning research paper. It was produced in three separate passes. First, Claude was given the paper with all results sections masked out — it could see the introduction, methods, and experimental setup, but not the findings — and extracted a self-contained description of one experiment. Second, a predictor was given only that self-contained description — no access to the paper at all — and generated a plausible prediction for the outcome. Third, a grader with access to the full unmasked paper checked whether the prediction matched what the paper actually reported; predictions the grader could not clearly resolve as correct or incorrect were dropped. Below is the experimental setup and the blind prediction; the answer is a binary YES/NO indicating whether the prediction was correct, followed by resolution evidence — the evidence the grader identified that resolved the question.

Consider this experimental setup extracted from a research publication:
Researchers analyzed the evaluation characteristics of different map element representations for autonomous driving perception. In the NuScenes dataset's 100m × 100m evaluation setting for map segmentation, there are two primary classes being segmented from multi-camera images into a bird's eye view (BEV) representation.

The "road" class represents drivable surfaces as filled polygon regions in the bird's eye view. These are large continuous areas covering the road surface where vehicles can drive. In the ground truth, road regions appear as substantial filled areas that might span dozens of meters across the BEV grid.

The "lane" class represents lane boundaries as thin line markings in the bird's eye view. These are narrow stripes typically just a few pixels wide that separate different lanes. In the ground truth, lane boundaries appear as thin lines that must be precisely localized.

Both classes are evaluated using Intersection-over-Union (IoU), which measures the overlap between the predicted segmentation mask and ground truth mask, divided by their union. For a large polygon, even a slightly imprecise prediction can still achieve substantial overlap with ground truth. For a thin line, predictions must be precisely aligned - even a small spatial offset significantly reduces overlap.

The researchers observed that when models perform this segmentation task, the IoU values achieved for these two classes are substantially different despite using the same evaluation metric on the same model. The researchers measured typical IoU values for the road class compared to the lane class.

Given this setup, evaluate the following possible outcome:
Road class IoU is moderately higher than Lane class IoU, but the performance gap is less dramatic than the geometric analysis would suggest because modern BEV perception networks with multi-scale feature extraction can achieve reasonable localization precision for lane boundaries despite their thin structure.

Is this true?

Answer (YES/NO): NO